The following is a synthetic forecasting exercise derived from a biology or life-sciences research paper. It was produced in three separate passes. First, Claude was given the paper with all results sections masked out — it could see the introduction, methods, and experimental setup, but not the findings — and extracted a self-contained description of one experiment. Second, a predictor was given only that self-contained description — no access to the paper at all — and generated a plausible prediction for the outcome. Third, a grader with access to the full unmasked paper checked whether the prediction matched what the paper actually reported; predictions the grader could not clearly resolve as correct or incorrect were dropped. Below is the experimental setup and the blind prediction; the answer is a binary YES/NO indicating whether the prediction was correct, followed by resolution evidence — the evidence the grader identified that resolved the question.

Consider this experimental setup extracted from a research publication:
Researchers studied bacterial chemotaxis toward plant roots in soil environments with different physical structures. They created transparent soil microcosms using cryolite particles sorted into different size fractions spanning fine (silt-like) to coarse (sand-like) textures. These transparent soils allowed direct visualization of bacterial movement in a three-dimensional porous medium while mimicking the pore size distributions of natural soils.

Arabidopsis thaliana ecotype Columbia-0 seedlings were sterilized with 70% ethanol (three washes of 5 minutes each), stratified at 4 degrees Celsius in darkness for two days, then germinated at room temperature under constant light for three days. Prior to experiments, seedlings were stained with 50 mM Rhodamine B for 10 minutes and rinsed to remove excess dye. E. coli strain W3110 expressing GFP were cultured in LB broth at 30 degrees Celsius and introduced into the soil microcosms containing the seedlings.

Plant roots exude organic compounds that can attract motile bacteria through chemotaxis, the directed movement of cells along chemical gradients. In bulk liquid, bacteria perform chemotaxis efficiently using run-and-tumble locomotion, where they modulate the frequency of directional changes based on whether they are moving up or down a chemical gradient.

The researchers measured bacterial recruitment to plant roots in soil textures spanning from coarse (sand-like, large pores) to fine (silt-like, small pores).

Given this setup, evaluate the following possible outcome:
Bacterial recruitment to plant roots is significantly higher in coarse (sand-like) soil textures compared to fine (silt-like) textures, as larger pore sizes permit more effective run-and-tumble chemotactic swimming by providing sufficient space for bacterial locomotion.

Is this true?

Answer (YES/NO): YES